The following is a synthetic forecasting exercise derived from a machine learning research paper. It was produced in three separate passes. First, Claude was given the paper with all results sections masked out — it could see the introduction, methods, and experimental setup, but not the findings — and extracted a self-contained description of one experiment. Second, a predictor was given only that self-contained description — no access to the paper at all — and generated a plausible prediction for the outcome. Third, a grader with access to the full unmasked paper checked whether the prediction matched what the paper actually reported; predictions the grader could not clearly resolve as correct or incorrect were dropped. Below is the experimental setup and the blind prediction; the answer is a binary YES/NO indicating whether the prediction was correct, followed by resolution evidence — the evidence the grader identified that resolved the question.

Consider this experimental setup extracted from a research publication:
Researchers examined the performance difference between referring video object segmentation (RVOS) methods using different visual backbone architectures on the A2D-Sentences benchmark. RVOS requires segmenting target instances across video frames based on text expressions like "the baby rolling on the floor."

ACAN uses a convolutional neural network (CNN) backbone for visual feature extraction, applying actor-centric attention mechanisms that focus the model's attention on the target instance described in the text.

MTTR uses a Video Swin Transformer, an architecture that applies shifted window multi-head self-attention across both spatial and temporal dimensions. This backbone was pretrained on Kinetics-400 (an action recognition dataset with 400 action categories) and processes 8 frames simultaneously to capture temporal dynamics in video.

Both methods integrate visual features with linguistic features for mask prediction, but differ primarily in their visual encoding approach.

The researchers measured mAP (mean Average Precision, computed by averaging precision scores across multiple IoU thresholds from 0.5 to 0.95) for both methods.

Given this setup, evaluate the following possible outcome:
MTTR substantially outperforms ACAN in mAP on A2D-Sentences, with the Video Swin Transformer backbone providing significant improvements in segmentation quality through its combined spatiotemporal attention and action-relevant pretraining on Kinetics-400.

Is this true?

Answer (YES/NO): YES